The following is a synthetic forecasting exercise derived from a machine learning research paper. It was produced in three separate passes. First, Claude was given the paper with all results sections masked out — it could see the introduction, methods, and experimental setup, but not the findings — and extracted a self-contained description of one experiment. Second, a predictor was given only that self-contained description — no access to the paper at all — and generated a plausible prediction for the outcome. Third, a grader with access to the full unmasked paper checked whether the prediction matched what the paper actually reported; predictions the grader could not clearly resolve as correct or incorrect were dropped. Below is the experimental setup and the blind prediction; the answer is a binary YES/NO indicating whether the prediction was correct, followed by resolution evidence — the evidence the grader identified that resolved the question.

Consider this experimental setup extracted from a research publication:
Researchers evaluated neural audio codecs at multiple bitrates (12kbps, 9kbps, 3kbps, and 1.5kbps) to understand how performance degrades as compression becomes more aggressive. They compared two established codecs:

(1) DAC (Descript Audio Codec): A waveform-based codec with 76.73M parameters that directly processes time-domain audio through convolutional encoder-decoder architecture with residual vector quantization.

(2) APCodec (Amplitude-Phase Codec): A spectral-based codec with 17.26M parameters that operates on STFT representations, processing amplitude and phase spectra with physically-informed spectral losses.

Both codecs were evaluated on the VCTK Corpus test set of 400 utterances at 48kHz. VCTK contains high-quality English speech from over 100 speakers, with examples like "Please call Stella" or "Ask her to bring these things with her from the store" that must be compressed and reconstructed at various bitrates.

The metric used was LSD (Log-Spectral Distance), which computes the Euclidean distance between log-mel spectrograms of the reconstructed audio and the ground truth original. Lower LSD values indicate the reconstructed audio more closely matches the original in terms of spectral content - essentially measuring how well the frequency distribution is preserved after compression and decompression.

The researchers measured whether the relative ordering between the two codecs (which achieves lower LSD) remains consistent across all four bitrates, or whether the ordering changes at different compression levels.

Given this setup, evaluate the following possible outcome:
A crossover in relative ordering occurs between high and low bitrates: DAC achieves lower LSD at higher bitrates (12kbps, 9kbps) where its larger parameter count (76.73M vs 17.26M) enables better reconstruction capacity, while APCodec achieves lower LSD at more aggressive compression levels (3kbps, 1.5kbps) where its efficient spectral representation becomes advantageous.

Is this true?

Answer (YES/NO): NO